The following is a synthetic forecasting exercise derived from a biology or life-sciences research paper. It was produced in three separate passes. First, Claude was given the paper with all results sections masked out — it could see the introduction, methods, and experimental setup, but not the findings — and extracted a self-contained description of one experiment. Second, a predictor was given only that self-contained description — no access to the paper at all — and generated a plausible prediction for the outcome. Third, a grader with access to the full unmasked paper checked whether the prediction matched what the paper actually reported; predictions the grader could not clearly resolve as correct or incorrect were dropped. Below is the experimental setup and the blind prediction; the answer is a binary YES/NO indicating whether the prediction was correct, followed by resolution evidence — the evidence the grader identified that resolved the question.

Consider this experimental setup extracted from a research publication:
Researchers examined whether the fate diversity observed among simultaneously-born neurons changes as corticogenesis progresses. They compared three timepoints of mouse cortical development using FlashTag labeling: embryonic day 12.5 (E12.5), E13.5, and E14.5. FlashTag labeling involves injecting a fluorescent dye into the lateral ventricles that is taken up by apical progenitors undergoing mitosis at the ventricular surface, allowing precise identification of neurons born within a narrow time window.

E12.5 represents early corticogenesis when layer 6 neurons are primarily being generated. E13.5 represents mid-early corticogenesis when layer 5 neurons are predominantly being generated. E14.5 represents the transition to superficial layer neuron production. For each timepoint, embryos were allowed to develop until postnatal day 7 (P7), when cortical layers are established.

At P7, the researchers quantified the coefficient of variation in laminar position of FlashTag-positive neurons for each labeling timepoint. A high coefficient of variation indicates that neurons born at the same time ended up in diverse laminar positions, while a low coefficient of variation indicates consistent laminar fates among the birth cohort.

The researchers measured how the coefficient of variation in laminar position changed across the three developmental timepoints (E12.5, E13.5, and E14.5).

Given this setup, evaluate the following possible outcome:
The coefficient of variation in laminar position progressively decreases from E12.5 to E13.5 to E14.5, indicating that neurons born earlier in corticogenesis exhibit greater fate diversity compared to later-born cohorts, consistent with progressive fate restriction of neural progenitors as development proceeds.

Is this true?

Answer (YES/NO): NO